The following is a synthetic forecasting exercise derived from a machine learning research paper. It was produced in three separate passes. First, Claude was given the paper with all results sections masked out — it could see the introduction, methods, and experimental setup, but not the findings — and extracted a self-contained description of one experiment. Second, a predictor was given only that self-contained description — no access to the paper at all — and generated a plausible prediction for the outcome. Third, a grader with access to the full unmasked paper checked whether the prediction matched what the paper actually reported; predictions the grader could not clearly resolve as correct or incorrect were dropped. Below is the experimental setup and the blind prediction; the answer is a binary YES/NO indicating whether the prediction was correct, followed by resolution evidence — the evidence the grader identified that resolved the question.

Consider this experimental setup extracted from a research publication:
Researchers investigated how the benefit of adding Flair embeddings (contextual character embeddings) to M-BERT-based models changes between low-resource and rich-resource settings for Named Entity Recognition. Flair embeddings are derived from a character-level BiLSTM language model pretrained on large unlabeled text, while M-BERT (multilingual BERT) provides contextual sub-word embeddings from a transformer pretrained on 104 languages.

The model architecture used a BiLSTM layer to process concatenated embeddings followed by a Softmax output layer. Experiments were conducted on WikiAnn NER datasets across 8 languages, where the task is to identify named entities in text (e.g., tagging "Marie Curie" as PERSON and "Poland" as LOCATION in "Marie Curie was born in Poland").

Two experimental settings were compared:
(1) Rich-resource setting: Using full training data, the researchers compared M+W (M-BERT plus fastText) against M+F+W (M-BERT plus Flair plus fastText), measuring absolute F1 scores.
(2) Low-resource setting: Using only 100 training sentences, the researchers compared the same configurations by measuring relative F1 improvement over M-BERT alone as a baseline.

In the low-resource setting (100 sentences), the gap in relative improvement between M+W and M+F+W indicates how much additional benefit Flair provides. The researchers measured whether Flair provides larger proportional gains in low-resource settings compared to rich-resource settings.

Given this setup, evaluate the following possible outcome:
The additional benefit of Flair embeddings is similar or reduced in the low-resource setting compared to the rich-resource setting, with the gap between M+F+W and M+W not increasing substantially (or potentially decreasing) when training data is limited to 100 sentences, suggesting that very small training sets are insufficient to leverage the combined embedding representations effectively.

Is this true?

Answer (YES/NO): NO